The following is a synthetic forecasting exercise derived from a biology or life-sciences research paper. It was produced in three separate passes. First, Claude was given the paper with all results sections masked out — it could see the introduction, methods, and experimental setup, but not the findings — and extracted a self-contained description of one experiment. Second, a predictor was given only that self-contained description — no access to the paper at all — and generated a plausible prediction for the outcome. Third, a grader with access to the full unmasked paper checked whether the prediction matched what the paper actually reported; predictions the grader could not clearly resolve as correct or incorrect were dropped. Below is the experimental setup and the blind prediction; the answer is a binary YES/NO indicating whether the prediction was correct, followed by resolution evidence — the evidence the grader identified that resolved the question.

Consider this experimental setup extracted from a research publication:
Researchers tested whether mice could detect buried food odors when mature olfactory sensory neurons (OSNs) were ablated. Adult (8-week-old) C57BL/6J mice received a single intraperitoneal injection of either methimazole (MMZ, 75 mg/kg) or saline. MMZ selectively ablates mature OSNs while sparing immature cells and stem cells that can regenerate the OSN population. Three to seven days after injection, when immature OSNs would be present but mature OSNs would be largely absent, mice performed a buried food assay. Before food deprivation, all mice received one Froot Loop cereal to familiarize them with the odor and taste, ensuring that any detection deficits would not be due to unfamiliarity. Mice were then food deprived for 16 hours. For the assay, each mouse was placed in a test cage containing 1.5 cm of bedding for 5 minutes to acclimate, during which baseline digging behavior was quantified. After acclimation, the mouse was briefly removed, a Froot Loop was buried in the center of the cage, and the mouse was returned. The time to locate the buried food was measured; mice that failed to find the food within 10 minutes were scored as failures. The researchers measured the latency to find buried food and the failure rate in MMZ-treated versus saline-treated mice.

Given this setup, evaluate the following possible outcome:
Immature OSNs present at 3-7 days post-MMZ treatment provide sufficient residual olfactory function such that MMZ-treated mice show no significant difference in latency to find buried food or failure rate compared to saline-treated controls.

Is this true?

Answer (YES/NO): NO